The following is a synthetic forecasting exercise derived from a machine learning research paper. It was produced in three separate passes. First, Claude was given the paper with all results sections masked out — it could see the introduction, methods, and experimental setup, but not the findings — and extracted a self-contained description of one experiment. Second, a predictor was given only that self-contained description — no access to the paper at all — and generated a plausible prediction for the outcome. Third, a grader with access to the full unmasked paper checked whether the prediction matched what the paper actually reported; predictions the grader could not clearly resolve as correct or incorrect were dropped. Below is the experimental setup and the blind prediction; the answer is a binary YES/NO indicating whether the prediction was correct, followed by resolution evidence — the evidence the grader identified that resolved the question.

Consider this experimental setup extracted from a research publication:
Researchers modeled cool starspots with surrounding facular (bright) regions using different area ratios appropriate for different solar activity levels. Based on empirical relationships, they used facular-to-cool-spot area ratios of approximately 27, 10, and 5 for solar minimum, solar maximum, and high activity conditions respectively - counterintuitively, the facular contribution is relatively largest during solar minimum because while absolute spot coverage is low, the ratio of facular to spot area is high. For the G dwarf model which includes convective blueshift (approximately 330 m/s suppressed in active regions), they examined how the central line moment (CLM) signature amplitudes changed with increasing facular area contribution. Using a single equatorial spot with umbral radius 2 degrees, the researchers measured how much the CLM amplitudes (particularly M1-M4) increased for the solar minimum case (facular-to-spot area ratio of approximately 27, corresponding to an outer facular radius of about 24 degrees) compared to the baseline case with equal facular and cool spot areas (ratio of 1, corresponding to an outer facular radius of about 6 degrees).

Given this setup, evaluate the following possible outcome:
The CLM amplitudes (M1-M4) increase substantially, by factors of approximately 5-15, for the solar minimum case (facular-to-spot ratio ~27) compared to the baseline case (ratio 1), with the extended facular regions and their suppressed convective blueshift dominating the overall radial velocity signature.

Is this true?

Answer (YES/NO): YES